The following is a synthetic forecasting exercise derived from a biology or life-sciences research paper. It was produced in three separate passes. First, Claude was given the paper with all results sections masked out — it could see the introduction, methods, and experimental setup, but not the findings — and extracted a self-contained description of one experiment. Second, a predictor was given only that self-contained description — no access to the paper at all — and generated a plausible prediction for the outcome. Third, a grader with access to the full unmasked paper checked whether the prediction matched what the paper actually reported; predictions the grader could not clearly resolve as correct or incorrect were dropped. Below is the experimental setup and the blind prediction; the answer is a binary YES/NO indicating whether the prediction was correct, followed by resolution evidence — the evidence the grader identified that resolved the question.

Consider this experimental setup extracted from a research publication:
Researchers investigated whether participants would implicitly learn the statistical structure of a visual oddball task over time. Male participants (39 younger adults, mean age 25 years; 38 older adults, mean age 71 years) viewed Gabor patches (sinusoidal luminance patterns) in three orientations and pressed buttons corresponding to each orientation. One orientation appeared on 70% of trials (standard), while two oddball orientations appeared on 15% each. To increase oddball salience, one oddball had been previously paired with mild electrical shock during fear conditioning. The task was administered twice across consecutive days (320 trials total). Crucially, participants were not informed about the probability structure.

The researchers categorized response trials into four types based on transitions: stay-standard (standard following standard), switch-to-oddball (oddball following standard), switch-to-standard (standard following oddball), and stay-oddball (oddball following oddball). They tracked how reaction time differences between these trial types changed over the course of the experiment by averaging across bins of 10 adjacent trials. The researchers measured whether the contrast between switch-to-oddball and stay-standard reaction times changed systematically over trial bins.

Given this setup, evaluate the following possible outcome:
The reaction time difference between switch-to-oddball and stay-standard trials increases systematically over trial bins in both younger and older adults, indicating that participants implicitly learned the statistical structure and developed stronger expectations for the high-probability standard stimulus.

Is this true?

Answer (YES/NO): YES